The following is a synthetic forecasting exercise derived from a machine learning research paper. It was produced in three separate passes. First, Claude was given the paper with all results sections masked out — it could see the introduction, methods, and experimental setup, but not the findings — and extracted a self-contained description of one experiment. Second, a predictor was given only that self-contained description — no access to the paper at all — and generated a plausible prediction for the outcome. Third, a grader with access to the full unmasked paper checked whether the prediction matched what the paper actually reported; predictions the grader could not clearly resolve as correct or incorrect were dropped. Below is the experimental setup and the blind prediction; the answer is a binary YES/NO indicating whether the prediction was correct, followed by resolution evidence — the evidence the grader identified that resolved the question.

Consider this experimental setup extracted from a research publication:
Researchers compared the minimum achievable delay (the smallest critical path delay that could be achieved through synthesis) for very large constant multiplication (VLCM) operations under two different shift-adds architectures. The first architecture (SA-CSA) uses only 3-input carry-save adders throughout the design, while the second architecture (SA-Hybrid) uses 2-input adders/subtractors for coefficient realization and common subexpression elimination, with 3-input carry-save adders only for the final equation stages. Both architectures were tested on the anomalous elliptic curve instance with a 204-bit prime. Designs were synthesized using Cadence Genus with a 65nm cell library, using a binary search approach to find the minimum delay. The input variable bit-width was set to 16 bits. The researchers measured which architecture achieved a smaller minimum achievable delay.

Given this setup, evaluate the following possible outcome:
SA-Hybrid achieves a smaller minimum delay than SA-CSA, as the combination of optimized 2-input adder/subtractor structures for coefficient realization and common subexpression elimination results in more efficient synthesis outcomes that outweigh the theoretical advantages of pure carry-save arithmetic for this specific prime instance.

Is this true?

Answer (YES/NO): NO